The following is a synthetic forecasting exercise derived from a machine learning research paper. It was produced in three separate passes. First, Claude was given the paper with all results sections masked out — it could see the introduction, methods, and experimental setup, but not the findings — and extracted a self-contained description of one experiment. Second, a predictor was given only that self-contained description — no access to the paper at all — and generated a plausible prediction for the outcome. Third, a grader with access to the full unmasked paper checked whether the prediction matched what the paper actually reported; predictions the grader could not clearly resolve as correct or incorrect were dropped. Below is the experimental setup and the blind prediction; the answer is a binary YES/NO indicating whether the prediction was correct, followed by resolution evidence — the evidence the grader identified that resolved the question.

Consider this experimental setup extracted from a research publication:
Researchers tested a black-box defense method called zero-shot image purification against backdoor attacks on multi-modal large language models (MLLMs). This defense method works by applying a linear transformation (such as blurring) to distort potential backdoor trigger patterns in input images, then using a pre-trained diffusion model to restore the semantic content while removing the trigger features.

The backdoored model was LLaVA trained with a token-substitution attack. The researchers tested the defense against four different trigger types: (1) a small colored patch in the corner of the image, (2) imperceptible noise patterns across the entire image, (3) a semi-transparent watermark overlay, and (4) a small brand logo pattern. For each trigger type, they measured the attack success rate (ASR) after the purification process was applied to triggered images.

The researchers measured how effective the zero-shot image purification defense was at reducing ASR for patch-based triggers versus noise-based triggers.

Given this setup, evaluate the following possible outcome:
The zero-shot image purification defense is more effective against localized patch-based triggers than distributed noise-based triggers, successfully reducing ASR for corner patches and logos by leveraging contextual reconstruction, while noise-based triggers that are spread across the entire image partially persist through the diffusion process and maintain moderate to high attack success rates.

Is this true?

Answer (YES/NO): NO